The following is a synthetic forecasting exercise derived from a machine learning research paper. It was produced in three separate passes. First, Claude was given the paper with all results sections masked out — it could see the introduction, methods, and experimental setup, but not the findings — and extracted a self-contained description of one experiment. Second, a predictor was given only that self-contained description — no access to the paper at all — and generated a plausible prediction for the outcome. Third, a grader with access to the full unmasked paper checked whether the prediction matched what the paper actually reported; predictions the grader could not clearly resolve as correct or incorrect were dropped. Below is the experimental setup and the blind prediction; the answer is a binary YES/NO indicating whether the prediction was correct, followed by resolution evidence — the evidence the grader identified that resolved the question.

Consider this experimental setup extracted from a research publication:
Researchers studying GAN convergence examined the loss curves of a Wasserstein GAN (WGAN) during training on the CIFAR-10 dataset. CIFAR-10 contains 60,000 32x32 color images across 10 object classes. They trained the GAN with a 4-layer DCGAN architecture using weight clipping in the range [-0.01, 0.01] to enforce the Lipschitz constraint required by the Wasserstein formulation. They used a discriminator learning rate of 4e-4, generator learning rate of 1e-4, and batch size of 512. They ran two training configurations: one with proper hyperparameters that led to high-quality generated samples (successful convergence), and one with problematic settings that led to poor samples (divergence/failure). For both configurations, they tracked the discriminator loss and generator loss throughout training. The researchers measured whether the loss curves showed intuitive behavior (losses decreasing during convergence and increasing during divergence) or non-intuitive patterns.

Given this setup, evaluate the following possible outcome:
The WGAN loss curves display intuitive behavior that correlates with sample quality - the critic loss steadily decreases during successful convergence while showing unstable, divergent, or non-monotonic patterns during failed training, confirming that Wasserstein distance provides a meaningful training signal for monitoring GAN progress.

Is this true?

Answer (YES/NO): NO